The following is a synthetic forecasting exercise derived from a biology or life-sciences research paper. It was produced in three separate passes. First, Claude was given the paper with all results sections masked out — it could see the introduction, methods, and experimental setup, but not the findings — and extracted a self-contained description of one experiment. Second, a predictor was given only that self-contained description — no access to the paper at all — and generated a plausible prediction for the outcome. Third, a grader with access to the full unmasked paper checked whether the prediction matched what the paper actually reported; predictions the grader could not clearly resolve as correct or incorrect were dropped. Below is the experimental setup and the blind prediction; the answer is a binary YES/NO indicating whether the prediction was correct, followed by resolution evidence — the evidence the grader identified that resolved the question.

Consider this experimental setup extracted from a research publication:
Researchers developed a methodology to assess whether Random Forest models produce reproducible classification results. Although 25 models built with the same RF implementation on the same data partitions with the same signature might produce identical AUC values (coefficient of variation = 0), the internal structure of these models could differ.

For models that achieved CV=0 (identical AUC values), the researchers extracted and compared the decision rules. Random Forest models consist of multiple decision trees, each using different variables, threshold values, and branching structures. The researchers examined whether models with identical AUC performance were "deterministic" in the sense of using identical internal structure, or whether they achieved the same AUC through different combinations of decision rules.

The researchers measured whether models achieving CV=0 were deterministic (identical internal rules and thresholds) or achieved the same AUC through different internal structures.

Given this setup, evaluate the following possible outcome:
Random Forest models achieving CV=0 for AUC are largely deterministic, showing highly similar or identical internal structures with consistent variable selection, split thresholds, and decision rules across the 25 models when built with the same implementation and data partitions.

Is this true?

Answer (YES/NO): NO